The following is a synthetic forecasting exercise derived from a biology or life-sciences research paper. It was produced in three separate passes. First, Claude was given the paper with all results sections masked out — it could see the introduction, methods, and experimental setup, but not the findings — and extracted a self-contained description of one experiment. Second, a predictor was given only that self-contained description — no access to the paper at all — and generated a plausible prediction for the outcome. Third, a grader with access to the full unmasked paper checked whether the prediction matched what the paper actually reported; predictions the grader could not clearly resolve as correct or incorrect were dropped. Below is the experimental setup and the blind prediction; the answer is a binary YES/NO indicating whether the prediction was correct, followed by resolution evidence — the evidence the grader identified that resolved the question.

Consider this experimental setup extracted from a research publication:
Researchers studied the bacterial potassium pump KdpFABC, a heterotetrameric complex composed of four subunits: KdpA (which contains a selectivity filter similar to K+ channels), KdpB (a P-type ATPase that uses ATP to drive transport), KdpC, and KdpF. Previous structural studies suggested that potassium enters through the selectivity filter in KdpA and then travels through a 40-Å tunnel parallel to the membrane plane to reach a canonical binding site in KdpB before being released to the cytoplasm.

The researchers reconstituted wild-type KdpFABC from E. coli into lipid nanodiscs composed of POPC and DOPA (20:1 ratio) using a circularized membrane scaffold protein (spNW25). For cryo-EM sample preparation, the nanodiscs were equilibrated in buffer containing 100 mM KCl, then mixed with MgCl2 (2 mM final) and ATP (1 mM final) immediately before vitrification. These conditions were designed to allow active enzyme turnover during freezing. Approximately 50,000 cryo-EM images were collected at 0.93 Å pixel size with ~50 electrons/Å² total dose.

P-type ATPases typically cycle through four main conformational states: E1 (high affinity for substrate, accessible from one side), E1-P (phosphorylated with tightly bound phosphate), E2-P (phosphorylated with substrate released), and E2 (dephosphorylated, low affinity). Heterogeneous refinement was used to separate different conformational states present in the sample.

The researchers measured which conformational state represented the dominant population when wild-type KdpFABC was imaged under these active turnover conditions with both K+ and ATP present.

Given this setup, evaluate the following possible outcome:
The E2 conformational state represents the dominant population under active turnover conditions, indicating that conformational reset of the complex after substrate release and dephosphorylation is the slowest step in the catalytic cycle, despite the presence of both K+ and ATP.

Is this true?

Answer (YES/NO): NO